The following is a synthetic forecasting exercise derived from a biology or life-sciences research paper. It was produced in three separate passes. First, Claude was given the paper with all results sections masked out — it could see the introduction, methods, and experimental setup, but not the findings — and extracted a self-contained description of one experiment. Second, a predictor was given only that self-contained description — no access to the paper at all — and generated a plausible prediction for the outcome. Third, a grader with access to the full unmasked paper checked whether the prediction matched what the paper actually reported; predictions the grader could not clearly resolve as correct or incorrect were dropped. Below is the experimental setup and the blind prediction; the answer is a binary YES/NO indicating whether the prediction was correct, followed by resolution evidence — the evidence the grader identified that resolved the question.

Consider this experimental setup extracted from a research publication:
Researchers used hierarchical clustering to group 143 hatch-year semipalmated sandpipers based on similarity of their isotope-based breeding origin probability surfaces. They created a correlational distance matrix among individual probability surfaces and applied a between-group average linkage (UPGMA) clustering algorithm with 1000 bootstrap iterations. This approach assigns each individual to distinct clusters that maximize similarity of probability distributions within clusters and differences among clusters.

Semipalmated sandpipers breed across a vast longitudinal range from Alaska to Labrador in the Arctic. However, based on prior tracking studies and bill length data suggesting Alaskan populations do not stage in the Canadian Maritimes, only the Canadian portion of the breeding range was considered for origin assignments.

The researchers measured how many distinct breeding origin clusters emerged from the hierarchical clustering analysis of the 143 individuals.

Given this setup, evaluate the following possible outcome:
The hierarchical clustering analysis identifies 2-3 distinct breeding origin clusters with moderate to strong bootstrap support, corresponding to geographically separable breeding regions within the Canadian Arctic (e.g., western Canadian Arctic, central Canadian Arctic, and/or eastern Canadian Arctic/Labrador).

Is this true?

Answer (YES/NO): YES